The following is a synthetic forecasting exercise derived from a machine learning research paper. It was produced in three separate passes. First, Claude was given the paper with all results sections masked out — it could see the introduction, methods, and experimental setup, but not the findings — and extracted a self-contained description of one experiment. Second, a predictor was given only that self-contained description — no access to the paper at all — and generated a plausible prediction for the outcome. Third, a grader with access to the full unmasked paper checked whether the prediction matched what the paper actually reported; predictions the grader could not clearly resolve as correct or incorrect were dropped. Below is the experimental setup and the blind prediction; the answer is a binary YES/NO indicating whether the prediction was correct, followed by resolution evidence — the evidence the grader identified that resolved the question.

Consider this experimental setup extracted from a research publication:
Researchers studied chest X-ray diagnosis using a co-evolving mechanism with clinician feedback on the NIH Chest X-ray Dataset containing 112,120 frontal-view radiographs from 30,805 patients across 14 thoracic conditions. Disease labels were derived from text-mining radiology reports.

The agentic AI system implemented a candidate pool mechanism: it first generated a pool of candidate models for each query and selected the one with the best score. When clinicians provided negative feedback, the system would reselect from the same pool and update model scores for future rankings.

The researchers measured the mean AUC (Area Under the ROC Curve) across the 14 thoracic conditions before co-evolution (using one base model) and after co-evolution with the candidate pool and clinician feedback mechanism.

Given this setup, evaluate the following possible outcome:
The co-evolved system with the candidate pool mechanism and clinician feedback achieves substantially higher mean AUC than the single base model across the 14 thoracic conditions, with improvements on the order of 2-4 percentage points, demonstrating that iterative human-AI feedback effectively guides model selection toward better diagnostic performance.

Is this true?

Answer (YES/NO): NO